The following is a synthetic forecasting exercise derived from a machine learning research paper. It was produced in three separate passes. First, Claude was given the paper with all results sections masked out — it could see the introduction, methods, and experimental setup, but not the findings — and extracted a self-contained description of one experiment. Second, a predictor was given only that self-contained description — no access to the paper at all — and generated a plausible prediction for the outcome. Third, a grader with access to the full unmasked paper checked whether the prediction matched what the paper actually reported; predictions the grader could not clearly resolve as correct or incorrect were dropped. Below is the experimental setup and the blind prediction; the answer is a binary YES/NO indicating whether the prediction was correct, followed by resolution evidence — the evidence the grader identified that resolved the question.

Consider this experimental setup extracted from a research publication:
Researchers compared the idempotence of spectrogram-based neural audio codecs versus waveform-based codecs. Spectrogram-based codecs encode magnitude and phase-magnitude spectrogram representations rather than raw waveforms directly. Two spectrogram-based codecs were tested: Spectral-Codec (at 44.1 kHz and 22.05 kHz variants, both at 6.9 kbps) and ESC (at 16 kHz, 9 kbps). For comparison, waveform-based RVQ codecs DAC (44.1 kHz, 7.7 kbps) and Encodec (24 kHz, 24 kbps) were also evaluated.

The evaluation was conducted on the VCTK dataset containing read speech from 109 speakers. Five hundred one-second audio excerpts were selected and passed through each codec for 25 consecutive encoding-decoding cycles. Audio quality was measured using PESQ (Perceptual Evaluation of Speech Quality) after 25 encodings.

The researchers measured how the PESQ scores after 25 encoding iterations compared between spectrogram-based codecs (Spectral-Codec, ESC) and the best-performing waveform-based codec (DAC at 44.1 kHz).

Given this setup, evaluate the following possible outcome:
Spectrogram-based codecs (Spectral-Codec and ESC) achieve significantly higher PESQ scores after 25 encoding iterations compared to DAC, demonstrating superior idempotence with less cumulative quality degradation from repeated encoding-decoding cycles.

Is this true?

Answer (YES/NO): NO